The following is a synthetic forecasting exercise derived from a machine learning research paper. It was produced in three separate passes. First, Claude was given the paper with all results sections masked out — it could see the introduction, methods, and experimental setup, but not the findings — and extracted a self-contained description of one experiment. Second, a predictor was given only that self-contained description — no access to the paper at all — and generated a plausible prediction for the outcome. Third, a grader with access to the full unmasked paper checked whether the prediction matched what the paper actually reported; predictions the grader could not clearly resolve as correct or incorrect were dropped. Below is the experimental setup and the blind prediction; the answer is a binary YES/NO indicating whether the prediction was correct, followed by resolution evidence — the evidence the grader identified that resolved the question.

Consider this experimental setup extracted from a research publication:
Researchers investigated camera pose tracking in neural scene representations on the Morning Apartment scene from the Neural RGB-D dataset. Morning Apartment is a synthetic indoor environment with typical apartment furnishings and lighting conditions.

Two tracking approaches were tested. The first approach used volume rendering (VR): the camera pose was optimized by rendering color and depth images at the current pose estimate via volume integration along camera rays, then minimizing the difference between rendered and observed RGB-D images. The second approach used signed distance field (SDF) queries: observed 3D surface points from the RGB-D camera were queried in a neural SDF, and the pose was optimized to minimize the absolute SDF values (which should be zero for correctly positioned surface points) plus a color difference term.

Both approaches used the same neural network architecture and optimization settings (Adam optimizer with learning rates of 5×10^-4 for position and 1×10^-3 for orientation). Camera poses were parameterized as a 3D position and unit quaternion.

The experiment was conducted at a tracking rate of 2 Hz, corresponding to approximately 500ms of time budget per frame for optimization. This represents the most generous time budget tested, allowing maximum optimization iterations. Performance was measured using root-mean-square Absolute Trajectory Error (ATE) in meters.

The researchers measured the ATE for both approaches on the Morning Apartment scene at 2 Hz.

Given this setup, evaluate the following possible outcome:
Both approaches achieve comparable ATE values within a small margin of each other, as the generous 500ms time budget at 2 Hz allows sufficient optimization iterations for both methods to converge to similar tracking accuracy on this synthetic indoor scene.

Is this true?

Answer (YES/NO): NO